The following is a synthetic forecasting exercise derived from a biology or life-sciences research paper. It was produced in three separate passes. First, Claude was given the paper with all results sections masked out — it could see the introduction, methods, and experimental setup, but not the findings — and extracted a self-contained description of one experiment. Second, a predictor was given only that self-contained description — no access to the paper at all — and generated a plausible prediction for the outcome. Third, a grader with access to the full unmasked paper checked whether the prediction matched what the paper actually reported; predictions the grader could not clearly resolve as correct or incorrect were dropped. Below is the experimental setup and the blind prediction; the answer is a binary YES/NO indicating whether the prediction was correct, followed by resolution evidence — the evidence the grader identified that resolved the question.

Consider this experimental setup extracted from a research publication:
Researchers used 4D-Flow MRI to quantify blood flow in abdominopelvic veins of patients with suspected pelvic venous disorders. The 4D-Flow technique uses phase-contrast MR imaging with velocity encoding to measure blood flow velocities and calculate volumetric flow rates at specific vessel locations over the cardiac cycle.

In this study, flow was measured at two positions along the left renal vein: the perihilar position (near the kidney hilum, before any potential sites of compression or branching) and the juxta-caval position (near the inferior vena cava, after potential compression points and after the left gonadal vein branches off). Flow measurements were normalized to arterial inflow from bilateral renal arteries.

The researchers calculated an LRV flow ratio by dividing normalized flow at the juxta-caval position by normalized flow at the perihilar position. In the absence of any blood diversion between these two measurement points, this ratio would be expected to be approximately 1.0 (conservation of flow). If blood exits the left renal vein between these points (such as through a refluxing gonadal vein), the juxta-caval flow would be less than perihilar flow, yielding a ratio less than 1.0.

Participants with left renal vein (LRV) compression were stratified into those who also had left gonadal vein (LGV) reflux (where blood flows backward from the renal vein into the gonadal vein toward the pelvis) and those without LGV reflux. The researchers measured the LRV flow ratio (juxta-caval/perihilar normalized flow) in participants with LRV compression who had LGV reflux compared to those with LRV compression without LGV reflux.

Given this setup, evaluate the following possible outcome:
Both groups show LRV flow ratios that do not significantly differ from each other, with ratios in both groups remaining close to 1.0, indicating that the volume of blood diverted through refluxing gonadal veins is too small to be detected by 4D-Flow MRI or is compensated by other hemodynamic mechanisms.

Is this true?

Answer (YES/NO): NO